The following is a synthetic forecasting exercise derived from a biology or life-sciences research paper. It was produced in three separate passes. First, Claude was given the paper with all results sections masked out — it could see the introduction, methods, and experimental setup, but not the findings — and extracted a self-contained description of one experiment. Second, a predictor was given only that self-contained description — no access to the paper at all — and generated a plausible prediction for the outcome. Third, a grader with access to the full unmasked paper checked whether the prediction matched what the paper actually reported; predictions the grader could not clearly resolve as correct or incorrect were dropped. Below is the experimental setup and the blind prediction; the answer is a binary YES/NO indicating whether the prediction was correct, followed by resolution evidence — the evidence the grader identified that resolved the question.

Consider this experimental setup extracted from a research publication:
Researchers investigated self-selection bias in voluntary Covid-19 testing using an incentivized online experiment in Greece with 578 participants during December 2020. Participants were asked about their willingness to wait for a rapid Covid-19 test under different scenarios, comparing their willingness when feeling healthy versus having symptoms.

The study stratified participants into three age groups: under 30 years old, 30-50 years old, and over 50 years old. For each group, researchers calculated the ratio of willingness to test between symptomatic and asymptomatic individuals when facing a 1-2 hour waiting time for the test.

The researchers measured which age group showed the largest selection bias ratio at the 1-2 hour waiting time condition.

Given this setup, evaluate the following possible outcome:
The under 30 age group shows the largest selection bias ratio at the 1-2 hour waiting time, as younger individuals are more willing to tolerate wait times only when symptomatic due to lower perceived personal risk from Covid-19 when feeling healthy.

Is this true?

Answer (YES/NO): YES